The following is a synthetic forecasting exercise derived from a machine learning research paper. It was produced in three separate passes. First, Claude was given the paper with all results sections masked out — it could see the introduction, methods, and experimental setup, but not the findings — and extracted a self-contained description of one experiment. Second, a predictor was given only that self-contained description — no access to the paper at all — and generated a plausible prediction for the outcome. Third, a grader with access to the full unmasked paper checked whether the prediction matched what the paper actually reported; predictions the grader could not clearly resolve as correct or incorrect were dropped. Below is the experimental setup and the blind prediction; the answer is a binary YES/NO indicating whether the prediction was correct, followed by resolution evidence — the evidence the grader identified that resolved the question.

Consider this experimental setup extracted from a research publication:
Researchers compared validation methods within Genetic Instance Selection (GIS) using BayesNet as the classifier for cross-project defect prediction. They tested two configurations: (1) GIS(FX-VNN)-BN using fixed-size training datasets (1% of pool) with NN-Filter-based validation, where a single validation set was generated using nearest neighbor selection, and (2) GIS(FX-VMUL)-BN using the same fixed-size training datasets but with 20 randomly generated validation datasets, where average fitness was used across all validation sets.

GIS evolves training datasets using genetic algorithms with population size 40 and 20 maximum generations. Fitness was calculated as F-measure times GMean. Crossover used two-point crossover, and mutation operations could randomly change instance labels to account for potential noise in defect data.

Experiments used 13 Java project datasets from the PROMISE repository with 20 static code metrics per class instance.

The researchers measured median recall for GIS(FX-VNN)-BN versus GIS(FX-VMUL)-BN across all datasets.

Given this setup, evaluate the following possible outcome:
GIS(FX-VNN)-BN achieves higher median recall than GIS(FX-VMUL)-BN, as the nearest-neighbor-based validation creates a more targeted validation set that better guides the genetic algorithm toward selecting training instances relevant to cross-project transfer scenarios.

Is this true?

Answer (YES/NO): YES